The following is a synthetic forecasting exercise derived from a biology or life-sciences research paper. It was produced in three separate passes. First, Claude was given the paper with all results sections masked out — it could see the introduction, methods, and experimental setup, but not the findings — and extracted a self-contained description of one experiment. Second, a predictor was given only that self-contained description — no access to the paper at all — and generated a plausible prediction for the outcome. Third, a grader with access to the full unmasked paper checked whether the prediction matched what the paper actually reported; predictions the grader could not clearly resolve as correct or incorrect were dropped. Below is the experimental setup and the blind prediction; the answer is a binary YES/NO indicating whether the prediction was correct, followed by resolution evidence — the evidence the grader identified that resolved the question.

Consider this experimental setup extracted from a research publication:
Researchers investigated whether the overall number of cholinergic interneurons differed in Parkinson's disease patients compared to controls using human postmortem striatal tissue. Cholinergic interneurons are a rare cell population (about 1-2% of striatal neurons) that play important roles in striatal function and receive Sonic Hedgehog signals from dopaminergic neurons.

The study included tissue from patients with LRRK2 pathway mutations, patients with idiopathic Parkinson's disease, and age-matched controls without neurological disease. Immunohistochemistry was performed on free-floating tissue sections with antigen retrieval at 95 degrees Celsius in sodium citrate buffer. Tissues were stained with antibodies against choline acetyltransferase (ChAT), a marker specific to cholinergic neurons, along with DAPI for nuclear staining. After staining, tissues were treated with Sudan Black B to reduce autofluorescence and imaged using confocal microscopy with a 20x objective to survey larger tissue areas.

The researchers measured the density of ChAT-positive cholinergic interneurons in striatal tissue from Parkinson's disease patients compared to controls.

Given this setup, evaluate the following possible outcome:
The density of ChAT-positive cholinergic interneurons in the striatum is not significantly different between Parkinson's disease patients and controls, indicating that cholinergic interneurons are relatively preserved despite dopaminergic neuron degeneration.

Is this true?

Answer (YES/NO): NO